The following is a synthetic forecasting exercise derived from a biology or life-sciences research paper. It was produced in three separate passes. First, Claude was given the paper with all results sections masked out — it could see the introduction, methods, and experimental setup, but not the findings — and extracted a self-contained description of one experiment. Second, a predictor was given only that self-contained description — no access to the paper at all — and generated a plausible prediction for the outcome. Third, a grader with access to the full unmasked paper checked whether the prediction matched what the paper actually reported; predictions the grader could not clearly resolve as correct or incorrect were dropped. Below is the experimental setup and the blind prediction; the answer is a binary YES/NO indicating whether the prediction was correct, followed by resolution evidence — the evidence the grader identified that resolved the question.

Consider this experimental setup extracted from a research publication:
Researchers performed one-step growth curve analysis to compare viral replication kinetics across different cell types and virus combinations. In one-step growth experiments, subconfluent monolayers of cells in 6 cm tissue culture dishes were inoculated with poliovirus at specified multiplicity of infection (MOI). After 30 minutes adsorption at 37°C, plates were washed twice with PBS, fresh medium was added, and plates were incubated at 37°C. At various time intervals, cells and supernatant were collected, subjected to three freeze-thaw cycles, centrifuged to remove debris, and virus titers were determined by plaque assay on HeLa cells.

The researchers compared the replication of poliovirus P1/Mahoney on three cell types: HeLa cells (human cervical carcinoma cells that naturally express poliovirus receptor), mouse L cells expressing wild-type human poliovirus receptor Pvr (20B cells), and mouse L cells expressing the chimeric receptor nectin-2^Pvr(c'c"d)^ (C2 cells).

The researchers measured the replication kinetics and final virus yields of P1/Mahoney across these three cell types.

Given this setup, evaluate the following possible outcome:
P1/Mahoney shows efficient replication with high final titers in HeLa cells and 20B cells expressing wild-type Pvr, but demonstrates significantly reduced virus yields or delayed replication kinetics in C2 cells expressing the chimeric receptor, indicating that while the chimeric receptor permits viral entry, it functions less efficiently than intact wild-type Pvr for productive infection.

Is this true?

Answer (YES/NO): YES